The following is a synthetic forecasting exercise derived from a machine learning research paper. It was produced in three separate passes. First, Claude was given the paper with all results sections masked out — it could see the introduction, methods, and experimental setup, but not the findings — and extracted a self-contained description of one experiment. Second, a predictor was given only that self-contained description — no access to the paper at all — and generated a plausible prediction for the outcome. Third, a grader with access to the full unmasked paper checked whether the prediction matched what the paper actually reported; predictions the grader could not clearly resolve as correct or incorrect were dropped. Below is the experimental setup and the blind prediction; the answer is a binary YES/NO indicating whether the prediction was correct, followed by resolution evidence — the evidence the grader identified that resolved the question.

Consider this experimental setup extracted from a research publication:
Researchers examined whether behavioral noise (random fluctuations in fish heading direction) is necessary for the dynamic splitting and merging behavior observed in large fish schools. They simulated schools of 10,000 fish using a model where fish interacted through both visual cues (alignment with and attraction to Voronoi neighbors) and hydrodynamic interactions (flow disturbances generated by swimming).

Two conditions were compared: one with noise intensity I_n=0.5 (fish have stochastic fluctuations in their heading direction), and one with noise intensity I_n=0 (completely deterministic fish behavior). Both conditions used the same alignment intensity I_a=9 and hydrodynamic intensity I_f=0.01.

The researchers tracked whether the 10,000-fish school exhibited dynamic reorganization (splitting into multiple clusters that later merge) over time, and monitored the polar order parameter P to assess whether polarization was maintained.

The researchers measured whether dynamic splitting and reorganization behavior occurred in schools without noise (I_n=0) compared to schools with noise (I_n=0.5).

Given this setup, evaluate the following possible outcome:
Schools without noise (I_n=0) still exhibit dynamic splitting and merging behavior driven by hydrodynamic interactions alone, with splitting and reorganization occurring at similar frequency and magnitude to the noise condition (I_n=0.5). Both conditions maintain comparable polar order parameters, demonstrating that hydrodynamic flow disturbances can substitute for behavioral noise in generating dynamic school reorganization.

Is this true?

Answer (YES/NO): NO